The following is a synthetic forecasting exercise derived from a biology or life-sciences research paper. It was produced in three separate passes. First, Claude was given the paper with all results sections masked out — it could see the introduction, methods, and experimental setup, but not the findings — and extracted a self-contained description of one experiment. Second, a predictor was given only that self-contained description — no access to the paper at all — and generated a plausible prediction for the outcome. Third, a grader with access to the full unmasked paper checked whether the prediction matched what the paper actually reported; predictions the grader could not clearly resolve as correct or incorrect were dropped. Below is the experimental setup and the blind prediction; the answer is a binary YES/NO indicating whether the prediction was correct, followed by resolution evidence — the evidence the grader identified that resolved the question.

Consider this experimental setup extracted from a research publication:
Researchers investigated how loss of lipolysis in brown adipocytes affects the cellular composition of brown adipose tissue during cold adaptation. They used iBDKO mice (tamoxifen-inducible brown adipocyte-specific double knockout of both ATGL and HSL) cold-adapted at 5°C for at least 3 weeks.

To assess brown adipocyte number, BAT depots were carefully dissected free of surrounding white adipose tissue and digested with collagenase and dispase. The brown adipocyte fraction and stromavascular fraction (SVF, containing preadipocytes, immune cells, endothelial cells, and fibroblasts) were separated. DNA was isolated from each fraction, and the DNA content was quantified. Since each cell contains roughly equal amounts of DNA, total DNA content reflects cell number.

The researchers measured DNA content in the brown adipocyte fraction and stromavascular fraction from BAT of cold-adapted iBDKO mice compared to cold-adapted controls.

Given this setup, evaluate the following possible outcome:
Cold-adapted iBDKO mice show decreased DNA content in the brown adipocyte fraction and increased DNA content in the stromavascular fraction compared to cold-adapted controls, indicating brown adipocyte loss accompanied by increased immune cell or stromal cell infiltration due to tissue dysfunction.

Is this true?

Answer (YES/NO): NO